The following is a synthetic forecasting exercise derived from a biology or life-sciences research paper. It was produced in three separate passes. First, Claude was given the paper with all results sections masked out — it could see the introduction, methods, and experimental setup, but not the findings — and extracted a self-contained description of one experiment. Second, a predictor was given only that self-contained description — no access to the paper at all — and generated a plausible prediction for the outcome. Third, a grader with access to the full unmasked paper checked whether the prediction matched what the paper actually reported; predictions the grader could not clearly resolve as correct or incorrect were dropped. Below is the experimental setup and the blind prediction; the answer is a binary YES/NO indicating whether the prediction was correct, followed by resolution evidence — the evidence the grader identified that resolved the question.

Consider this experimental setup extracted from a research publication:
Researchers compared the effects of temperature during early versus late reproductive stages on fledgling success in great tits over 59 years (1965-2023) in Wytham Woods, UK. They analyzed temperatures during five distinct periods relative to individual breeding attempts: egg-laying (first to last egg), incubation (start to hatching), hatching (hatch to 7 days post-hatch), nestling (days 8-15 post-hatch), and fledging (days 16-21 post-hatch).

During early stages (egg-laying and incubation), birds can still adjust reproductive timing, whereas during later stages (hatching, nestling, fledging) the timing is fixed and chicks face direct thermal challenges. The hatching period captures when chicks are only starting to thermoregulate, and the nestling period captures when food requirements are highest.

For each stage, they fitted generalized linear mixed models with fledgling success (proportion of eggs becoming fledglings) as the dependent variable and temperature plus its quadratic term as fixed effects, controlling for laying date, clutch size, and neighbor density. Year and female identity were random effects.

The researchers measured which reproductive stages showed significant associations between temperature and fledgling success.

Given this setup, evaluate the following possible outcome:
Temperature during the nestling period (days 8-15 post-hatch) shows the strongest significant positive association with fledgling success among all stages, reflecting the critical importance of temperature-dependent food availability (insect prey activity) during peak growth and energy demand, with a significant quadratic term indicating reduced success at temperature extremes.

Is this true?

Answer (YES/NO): NO